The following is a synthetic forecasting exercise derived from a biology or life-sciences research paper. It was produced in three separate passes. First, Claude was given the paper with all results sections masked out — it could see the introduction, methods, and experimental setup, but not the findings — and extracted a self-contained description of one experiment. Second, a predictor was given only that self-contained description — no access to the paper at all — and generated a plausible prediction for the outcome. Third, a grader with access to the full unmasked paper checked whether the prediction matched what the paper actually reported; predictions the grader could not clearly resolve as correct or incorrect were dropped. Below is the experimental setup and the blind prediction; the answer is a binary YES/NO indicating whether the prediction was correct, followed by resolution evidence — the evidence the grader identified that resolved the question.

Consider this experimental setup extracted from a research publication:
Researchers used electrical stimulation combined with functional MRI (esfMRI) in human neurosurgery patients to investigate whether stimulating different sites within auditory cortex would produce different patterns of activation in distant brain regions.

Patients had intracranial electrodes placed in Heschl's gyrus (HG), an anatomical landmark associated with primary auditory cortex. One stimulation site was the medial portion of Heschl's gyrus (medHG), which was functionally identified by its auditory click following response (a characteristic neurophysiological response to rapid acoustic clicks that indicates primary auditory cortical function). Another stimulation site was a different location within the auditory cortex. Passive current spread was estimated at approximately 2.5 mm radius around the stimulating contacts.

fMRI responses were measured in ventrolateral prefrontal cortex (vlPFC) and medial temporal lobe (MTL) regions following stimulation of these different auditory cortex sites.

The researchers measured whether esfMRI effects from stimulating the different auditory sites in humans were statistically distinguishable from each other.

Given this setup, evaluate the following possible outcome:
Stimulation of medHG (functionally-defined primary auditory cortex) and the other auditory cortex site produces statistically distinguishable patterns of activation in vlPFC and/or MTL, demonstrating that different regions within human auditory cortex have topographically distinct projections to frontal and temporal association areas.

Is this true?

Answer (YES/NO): YES